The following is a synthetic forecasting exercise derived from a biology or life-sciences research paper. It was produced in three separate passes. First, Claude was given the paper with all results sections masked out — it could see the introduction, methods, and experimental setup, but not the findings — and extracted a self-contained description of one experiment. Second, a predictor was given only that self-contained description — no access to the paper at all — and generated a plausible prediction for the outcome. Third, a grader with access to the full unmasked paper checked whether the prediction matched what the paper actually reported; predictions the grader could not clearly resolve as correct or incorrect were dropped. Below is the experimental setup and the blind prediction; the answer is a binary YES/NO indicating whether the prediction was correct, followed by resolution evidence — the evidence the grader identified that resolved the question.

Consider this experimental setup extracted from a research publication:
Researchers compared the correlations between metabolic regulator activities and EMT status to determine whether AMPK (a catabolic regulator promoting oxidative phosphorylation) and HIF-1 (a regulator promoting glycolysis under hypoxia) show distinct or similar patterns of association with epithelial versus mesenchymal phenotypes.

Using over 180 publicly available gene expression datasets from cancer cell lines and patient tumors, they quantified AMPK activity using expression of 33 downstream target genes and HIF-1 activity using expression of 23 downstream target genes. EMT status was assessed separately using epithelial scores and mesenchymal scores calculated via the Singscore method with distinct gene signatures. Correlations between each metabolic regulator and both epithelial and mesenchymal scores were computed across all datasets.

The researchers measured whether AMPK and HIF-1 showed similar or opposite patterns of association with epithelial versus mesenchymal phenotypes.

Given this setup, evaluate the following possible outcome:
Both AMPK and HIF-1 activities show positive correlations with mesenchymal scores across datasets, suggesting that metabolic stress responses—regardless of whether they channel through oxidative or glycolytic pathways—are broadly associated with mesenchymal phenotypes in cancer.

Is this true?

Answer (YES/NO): NO